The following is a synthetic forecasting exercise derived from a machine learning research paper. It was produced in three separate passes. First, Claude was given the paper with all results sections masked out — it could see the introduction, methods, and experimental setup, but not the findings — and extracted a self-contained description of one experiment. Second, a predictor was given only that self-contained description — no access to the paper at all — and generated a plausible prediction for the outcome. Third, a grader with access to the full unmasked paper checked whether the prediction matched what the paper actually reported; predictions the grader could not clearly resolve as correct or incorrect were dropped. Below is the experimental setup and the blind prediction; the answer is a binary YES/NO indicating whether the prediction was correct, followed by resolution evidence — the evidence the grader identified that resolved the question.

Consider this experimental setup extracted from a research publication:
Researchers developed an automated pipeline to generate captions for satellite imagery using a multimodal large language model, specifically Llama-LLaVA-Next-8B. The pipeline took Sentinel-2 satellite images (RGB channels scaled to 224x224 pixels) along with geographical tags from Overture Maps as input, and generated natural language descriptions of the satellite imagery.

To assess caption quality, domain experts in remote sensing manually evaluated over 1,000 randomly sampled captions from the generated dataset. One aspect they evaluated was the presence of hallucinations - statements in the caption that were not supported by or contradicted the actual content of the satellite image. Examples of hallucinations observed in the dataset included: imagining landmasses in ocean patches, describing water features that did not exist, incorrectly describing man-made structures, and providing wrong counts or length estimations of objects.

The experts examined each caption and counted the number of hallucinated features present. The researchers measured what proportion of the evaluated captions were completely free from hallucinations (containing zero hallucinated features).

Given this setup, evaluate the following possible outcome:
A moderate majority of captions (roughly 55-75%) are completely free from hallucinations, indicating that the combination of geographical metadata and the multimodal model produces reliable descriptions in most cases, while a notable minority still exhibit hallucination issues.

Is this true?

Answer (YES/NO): YES